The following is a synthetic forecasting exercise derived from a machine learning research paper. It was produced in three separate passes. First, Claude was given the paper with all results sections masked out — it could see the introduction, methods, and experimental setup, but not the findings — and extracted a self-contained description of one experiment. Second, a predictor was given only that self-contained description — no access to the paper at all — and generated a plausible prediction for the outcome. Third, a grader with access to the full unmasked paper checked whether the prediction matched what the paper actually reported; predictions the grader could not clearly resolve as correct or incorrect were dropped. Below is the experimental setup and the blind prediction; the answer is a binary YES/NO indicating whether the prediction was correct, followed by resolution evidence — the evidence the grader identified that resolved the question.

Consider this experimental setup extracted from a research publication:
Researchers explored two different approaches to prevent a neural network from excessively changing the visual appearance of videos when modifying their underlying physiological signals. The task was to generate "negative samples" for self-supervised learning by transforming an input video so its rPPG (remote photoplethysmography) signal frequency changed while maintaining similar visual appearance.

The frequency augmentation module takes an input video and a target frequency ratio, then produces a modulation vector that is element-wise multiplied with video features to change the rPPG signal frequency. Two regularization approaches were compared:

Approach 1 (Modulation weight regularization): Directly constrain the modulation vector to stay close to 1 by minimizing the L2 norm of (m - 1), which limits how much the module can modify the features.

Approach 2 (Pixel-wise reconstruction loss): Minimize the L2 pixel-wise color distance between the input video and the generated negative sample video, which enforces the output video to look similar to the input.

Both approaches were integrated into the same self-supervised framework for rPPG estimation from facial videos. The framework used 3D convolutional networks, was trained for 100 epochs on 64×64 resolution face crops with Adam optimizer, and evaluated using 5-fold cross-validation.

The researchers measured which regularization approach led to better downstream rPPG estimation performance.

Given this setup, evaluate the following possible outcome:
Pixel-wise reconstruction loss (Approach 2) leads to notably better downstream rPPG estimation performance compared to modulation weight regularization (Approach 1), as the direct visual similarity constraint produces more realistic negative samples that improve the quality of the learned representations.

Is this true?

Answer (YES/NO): YES